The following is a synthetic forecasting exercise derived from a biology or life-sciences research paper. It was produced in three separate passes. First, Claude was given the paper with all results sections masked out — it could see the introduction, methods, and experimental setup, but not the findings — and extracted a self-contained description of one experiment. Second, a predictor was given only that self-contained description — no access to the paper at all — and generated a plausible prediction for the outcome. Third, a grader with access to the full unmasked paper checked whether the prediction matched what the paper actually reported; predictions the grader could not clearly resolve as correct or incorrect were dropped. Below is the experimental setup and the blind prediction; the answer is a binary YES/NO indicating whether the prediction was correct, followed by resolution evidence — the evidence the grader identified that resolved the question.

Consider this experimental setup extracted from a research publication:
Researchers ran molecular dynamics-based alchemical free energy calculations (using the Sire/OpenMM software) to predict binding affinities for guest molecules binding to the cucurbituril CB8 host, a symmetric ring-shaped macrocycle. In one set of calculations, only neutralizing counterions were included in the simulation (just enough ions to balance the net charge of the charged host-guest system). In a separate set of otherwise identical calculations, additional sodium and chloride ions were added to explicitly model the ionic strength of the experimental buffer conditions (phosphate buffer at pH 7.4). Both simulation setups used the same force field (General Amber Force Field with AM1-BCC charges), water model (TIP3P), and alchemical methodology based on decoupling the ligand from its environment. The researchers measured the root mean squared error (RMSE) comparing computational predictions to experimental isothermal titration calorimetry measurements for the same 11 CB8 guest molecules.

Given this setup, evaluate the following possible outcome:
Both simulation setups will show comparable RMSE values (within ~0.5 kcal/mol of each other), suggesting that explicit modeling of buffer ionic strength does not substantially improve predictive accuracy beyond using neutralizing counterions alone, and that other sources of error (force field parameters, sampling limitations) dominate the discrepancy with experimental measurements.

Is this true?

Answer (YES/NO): NO